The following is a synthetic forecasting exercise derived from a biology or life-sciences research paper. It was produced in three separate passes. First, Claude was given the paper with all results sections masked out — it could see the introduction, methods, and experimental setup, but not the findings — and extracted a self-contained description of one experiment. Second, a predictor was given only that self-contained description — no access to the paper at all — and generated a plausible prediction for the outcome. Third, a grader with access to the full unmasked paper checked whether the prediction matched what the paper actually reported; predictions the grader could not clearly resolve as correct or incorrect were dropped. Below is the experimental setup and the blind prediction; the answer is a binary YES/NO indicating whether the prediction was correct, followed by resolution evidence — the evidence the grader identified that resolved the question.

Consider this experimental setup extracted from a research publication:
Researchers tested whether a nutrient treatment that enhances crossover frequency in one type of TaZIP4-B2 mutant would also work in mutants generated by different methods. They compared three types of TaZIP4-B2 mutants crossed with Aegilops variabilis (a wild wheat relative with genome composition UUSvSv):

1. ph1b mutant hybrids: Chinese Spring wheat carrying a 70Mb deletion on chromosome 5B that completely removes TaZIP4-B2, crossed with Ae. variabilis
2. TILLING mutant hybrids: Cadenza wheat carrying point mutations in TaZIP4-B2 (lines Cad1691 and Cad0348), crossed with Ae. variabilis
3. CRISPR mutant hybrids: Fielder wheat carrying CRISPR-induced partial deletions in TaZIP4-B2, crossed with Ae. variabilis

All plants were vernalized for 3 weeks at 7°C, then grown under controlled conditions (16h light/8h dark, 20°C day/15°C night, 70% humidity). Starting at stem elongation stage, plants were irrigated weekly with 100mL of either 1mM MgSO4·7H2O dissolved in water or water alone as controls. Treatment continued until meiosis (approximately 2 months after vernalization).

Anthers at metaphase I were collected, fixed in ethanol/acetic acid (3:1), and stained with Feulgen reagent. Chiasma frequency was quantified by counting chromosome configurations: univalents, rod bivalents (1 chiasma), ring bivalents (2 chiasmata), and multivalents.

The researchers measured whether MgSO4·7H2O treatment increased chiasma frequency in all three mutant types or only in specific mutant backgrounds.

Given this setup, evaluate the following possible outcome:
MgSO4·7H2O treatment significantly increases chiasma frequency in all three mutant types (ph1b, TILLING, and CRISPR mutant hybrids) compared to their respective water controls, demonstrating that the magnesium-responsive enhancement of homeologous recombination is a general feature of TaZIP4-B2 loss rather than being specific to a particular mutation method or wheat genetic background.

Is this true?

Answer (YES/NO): YES